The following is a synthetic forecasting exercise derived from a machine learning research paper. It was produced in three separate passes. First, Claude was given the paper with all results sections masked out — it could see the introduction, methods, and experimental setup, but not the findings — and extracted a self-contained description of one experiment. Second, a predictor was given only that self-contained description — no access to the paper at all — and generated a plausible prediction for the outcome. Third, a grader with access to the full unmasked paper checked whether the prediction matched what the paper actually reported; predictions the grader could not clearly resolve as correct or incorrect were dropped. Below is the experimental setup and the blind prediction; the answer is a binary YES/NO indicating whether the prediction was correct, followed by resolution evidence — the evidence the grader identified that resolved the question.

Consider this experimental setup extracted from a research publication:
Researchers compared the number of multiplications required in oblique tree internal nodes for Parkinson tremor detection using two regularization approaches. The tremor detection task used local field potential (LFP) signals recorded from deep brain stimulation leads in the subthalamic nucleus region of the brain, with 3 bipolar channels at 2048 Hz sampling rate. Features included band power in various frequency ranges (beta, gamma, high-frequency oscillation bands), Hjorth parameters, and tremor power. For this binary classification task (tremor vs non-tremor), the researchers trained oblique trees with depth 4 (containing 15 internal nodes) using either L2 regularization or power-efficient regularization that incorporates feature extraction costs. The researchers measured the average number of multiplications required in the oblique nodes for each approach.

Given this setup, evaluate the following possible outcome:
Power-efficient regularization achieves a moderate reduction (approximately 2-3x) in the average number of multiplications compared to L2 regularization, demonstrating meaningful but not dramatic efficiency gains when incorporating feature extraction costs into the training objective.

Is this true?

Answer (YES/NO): NO